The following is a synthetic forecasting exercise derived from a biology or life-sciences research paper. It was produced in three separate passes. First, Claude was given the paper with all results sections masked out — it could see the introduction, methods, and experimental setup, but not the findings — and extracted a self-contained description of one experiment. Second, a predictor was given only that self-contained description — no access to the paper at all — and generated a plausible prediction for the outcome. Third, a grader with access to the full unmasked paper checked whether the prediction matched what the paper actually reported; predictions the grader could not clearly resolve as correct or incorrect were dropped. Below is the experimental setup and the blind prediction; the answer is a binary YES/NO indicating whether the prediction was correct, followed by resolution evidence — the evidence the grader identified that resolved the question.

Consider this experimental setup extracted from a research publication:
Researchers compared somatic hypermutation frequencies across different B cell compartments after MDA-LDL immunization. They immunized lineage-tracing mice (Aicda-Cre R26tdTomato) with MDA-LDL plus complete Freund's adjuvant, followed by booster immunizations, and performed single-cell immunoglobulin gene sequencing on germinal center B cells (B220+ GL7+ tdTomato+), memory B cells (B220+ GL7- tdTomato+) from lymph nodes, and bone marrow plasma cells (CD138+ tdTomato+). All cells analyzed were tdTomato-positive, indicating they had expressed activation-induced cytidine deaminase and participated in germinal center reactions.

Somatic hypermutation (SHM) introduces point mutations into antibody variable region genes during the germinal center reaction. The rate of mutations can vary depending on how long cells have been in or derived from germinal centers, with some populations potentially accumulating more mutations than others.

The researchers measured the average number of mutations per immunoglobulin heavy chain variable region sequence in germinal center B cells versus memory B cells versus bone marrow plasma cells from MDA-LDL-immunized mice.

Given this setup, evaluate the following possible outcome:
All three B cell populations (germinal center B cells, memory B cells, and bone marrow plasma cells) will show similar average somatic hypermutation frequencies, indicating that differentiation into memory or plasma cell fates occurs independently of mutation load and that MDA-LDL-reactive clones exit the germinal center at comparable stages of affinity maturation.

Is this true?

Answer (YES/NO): NO